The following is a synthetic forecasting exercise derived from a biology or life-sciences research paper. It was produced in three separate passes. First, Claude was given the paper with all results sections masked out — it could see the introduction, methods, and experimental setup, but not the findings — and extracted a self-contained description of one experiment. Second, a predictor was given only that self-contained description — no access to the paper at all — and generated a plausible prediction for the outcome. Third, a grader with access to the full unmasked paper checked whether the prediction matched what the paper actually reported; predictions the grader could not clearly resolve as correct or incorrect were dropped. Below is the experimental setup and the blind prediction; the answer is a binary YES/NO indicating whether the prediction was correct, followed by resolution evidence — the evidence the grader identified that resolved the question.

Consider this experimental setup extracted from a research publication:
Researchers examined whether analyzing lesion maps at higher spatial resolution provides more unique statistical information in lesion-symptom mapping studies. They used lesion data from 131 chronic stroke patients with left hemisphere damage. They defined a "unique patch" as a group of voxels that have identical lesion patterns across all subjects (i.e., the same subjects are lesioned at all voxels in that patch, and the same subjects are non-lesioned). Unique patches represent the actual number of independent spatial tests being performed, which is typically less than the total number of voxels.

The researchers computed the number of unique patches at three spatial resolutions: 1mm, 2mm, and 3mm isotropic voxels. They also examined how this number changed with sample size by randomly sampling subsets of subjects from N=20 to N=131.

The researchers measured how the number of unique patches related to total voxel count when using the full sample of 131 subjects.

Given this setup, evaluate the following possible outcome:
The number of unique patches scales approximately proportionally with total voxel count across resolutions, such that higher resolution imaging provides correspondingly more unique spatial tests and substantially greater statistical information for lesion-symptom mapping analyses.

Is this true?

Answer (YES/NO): NO